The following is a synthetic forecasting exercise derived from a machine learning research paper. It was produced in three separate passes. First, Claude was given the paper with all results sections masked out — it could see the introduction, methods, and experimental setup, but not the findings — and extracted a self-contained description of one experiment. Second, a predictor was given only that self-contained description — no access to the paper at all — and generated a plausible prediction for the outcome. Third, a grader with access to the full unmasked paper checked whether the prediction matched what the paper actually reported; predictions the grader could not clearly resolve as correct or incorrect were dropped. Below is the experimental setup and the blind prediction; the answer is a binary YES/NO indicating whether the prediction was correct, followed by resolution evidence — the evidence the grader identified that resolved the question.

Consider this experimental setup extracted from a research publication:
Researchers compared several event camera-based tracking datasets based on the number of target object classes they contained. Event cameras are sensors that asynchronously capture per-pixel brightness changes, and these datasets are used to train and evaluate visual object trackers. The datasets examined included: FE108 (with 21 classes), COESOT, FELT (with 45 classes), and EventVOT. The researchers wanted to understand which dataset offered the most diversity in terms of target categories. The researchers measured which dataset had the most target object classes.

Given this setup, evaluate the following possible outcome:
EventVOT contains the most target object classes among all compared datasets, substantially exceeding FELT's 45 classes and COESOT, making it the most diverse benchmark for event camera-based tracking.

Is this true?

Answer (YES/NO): NO